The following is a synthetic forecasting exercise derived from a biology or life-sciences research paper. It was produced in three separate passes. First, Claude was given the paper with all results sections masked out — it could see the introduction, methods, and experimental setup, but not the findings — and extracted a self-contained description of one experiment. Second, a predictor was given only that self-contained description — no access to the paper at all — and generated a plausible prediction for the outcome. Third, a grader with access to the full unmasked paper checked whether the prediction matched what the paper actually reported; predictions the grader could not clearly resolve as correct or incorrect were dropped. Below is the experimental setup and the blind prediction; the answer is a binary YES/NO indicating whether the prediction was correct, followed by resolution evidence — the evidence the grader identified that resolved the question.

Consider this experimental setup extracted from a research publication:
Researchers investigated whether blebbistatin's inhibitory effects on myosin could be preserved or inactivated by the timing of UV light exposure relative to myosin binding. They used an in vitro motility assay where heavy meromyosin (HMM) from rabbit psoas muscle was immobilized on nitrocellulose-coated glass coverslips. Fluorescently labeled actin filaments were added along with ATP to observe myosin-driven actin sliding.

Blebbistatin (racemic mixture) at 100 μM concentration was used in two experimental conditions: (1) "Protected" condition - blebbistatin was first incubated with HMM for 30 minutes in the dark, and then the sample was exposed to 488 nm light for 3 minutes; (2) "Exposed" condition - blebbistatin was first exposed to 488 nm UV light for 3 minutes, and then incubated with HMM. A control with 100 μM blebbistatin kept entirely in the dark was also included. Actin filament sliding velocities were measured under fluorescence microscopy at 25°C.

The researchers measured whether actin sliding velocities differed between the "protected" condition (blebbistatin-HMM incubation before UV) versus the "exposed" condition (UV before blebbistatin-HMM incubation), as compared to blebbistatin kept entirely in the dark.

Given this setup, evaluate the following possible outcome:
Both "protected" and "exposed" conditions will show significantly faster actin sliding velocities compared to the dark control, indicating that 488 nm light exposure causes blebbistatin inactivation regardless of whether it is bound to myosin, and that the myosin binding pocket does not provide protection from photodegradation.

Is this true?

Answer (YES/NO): NO